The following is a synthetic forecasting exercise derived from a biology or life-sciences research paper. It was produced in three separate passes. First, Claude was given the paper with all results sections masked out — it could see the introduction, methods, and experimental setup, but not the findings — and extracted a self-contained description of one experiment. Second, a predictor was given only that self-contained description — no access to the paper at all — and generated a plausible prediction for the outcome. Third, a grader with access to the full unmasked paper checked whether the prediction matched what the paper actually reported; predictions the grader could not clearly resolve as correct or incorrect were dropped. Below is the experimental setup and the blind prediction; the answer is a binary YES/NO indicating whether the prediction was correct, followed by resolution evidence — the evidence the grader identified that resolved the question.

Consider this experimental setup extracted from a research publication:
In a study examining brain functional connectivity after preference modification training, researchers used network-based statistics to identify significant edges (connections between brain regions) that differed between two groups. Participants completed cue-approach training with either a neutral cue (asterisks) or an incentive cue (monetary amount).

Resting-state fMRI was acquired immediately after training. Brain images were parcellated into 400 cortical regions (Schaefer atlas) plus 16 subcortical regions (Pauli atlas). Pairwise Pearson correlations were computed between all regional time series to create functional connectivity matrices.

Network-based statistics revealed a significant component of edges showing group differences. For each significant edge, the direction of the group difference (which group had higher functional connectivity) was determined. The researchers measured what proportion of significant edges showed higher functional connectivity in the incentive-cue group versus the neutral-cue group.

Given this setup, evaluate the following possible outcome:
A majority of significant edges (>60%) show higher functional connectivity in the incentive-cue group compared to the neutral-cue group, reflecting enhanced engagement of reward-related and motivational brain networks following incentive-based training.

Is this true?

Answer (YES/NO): YES